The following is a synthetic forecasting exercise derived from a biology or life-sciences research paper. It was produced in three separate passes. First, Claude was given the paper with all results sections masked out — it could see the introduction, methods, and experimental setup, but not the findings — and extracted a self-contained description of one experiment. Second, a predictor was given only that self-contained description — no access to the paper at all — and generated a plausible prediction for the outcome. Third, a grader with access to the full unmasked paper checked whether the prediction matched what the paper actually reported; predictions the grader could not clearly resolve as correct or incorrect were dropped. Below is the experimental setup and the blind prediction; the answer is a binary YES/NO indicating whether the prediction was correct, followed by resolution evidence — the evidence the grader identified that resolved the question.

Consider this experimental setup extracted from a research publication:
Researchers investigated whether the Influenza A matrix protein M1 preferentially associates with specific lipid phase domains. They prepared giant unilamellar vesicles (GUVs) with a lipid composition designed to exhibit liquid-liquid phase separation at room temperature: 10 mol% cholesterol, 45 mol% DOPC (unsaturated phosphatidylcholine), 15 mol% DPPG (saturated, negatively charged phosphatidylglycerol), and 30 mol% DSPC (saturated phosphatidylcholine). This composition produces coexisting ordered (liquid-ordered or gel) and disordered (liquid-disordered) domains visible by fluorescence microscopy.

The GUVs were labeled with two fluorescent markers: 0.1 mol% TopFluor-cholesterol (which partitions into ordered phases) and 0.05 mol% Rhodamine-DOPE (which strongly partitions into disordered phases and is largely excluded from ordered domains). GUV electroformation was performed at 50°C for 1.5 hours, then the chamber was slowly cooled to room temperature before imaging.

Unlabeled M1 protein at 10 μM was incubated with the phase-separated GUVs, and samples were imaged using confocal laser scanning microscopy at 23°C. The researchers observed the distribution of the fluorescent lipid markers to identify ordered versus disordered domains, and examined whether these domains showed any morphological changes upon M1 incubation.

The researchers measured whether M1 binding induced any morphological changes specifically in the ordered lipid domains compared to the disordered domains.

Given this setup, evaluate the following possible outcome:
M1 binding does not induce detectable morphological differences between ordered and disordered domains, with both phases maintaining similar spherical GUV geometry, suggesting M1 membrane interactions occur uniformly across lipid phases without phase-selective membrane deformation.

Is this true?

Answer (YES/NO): NO